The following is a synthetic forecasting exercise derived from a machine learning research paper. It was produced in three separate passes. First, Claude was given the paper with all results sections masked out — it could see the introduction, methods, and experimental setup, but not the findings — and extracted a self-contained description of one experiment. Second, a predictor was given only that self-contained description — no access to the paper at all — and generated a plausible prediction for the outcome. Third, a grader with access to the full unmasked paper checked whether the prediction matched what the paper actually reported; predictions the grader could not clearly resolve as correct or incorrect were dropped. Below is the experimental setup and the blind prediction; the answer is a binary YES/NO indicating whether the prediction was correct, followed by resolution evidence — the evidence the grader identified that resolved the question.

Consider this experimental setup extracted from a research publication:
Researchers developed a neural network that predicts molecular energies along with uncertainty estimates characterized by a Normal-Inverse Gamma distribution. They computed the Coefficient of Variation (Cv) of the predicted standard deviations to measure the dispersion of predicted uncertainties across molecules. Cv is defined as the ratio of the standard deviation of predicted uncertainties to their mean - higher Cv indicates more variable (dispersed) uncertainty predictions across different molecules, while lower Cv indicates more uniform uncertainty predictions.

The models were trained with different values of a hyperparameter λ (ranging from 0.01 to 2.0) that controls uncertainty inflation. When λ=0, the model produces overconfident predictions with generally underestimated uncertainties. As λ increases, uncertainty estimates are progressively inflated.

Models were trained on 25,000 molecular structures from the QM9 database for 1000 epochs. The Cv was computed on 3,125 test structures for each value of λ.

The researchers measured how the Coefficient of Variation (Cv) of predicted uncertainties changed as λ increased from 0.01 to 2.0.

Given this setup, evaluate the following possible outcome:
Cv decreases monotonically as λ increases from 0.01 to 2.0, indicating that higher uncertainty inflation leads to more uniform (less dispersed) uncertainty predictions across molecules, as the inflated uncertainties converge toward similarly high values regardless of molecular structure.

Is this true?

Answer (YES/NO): NO